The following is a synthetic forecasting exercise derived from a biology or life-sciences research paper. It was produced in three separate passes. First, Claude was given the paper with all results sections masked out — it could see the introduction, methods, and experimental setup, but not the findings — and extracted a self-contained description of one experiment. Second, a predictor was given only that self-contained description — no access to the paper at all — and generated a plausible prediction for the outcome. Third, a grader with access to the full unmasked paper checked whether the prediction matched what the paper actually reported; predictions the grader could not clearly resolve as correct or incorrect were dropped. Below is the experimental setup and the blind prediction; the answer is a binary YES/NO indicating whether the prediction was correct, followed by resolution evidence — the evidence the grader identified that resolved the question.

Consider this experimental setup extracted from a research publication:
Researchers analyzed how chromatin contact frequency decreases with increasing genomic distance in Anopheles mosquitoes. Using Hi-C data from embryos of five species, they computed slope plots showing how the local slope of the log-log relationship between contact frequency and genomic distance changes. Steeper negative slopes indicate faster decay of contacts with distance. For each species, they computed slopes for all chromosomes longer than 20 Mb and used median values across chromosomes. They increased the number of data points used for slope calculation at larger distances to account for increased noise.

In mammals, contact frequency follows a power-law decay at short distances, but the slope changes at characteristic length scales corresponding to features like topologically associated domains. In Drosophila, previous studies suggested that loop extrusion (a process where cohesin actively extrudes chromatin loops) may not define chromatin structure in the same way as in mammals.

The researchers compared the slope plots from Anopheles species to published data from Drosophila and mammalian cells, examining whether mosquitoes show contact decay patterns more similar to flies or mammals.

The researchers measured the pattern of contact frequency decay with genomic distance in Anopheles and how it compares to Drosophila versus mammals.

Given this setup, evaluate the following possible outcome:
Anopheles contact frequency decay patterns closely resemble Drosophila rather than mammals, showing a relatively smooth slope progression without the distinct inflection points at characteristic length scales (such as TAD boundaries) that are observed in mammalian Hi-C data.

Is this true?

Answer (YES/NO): NO